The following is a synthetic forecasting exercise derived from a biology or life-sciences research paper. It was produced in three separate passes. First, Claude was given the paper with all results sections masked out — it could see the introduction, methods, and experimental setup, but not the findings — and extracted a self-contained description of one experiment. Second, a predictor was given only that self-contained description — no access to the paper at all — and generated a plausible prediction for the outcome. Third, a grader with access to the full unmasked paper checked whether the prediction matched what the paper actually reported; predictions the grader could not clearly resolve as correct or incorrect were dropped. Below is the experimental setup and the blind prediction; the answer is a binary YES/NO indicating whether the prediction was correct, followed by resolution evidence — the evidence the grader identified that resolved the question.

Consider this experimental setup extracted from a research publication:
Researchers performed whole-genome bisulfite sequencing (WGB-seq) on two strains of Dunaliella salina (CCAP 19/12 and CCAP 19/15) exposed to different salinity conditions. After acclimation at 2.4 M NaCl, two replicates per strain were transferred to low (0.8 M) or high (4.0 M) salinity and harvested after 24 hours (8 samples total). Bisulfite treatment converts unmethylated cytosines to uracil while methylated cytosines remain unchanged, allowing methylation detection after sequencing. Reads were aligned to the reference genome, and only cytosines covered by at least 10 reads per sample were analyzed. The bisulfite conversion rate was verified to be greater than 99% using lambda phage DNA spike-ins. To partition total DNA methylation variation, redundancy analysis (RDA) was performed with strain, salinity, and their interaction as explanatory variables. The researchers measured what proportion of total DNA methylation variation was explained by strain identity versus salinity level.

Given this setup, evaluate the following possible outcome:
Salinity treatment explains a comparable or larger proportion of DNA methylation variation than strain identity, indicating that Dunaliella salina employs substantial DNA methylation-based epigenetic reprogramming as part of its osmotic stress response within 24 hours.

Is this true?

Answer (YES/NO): NO